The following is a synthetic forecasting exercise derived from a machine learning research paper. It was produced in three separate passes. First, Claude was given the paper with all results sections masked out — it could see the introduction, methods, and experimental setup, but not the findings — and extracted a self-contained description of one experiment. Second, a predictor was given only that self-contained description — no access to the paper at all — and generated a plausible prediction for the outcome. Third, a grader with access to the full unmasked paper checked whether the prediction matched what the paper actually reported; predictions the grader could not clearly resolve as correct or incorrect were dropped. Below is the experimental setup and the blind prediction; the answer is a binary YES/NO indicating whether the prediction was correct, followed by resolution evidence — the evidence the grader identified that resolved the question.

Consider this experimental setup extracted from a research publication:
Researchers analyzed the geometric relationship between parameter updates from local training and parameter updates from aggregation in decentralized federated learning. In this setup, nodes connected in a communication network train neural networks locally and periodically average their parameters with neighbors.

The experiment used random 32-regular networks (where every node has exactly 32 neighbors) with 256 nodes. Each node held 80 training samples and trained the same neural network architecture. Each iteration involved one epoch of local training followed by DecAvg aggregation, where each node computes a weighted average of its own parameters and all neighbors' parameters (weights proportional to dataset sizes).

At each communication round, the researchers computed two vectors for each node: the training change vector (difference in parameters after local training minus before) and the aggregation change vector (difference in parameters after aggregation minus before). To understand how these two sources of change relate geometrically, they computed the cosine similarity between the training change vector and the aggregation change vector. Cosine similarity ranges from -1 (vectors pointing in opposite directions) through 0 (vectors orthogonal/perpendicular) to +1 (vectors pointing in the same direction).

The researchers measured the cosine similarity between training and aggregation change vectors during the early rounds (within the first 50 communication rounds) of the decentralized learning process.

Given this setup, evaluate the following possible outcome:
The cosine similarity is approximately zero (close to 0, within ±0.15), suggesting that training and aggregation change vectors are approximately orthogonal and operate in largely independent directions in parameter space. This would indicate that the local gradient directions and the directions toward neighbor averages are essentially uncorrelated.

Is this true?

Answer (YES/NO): YES